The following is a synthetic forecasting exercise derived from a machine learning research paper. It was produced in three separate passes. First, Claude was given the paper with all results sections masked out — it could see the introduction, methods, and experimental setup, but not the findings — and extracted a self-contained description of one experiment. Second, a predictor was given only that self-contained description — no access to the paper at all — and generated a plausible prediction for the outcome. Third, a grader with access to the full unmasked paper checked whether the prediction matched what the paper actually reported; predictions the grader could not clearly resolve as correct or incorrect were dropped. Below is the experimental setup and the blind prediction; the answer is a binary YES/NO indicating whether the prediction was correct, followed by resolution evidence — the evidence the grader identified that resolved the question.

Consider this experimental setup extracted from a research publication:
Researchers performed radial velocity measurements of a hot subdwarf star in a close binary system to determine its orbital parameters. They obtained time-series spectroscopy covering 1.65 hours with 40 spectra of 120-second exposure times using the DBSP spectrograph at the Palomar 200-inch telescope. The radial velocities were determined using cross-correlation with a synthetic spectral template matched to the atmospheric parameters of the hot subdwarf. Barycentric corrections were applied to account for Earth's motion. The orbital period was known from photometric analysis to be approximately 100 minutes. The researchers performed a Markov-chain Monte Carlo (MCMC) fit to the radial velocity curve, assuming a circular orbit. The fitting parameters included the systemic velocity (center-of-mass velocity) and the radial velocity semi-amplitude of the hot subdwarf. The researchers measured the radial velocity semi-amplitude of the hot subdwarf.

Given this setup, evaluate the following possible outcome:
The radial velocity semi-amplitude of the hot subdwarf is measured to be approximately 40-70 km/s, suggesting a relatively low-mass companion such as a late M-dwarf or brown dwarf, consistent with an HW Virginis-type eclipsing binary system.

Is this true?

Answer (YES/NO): NO